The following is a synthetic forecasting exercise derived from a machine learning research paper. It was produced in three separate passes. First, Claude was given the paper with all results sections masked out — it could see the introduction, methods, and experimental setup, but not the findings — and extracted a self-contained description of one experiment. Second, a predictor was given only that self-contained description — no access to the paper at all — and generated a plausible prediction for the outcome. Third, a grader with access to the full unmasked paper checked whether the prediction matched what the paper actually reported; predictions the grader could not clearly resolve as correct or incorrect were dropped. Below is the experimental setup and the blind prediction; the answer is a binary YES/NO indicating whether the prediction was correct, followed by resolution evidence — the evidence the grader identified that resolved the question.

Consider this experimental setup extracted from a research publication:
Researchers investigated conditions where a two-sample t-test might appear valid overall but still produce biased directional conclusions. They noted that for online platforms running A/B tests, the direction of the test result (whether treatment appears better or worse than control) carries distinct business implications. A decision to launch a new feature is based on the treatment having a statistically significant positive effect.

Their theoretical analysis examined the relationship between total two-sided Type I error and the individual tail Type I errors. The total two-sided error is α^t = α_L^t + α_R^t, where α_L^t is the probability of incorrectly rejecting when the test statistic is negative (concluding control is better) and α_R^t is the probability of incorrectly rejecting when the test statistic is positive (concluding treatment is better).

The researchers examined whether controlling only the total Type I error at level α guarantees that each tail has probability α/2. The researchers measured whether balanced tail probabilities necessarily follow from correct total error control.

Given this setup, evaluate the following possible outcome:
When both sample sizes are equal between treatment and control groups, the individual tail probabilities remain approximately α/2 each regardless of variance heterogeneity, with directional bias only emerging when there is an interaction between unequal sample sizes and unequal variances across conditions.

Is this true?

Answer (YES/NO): NO